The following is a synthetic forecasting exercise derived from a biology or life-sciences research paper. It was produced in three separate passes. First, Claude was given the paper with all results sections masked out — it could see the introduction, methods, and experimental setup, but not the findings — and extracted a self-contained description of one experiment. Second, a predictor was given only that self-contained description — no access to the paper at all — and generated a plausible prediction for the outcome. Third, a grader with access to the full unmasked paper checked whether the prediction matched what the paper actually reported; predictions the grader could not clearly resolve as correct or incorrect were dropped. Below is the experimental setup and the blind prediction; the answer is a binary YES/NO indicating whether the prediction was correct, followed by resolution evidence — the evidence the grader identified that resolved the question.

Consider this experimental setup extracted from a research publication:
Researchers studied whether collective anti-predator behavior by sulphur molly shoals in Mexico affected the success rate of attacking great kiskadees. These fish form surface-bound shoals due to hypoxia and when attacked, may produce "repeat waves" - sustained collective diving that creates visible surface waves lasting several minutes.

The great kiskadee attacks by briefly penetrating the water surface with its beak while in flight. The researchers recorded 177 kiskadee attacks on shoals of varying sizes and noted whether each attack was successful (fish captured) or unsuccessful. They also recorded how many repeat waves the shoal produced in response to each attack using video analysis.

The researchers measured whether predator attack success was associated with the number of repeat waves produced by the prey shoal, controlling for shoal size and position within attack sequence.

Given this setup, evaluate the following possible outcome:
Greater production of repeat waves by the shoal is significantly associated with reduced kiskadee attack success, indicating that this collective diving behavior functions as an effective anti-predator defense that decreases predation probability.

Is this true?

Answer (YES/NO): NO